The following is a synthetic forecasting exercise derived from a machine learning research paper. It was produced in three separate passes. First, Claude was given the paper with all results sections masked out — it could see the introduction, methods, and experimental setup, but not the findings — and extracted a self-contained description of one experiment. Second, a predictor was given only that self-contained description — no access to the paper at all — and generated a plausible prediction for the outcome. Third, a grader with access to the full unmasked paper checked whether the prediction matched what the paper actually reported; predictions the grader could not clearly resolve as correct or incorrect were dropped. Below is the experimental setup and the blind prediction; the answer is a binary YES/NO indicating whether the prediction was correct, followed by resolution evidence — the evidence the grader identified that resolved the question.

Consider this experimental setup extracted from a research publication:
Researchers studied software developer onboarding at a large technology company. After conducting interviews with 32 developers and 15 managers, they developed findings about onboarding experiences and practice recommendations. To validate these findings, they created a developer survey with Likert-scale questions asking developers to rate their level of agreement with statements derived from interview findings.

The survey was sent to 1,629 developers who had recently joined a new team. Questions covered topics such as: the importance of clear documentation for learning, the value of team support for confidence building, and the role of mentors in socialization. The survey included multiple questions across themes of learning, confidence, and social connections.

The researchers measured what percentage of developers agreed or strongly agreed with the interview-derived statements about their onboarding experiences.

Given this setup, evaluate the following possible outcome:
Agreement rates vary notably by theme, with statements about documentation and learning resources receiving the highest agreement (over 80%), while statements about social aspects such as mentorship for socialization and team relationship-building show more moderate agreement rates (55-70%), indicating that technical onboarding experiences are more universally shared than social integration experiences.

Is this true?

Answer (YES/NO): NO